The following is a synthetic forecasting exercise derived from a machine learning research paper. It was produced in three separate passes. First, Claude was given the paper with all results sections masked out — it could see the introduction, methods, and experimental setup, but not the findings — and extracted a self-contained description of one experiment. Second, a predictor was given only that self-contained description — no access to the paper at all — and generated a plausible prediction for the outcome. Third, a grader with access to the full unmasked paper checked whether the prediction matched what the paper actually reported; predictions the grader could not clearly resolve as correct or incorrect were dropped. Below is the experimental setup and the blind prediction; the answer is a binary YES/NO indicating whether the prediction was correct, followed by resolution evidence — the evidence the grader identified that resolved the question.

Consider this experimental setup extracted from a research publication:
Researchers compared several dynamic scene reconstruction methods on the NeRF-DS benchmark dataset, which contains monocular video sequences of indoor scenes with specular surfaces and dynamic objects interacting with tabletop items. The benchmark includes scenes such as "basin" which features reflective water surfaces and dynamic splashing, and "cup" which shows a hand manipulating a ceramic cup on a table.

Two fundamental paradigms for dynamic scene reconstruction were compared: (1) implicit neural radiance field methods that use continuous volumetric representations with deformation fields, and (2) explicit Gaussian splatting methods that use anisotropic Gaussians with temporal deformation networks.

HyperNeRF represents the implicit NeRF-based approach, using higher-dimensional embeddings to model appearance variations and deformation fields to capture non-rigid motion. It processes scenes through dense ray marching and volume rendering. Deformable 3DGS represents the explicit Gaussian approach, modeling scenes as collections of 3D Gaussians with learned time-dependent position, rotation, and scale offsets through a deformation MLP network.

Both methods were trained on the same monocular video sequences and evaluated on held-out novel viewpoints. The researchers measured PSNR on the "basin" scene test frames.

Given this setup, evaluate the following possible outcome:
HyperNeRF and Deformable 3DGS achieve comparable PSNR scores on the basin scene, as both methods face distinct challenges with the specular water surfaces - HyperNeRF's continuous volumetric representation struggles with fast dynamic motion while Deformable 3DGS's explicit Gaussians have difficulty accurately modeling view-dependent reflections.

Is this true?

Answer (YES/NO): NO